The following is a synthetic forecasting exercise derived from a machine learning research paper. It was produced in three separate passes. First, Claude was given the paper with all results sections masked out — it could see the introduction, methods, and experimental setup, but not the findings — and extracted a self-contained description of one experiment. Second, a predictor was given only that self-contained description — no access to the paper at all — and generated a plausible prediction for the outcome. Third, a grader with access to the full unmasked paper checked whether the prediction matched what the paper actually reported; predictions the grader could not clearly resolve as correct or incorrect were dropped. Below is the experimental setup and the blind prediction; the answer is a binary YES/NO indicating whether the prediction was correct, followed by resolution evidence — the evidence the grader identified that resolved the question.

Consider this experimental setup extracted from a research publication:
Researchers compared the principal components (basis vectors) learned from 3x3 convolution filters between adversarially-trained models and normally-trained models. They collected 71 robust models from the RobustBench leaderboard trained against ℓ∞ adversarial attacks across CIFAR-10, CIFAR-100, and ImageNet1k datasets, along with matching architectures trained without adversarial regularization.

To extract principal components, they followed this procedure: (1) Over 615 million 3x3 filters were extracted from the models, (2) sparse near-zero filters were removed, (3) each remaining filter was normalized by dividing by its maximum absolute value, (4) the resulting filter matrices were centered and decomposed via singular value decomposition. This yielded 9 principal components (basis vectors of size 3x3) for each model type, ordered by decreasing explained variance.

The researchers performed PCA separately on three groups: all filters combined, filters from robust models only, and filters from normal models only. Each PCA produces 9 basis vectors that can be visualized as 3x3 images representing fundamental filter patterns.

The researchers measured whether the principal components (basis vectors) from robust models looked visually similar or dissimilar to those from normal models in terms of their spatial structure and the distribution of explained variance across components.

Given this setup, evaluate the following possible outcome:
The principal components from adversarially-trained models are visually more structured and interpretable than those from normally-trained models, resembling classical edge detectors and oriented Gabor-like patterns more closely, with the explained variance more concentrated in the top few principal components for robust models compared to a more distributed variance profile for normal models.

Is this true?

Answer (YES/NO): NO